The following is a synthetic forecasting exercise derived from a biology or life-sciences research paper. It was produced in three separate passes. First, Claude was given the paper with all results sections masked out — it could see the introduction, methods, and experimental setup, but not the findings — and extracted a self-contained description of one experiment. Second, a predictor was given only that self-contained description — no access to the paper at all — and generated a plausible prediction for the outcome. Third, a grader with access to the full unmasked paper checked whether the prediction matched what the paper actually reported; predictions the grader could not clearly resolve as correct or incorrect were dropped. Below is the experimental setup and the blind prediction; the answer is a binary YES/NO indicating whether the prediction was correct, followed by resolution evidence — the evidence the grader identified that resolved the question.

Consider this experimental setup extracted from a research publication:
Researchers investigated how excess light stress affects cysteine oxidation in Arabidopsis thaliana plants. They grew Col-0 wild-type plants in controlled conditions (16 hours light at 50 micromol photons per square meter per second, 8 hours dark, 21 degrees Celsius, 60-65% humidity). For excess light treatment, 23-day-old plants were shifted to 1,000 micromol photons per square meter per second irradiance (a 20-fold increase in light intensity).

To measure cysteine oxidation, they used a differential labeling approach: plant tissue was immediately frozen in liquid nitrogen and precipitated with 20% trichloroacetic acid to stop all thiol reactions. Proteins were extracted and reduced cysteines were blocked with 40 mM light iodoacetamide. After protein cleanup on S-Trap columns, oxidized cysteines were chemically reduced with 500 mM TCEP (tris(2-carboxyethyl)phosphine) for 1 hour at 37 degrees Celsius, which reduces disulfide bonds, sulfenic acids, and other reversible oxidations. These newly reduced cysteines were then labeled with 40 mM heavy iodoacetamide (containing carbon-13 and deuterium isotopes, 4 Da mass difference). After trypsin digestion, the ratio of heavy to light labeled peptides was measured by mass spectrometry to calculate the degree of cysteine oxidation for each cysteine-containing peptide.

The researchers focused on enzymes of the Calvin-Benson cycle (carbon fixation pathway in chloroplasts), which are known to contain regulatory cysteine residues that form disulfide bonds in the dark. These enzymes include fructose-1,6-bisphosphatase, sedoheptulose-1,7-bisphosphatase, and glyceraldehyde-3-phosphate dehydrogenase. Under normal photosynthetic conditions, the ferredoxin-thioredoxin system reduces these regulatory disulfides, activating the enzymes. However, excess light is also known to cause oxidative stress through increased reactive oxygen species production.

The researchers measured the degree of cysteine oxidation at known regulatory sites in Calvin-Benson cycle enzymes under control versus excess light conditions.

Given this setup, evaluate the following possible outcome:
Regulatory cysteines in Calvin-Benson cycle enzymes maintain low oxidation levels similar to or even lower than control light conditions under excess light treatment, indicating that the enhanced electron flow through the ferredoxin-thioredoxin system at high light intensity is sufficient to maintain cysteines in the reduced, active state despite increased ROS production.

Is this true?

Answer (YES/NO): YES